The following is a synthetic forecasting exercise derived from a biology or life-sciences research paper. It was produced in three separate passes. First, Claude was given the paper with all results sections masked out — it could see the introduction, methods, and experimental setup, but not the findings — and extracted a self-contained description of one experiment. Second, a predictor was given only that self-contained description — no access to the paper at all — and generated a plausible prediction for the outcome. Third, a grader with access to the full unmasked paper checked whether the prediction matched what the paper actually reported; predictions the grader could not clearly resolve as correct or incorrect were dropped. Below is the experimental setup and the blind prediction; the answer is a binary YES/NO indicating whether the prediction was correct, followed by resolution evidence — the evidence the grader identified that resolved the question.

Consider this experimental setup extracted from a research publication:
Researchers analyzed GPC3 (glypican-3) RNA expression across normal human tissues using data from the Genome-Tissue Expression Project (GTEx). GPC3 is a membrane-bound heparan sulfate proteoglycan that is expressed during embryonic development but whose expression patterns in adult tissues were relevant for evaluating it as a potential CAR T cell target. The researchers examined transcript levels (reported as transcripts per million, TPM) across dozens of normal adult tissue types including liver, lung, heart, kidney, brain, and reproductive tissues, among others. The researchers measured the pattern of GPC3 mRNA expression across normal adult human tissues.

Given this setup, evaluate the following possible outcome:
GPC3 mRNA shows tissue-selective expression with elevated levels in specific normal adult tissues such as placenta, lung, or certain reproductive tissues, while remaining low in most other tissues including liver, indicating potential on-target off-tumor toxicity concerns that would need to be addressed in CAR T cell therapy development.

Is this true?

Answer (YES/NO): NO